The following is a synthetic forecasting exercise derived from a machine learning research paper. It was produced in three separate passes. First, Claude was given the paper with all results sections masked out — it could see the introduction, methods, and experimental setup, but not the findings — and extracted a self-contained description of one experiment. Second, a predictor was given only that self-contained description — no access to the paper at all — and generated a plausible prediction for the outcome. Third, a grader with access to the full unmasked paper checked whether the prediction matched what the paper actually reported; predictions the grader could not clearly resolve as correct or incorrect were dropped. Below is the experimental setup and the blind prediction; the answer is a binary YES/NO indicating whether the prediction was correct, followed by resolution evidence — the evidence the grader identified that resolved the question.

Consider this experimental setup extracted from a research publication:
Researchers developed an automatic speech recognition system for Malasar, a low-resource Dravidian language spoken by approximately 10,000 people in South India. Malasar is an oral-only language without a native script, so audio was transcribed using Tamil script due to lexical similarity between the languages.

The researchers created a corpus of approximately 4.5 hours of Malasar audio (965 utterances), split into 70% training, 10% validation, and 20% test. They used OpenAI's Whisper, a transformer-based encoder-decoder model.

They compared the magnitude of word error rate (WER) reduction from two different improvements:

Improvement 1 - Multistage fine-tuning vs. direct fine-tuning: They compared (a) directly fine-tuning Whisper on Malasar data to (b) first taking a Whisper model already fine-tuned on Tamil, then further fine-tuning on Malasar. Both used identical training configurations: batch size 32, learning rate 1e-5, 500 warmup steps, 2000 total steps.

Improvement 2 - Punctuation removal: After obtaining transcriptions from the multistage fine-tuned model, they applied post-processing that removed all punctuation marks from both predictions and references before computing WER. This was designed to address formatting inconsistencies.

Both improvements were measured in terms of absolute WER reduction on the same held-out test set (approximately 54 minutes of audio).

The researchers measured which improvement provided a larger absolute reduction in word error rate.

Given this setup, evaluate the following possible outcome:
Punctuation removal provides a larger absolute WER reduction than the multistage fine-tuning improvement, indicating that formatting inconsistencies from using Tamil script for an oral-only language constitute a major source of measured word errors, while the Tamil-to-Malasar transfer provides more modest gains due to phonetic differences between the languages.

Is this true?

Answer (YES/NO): YES